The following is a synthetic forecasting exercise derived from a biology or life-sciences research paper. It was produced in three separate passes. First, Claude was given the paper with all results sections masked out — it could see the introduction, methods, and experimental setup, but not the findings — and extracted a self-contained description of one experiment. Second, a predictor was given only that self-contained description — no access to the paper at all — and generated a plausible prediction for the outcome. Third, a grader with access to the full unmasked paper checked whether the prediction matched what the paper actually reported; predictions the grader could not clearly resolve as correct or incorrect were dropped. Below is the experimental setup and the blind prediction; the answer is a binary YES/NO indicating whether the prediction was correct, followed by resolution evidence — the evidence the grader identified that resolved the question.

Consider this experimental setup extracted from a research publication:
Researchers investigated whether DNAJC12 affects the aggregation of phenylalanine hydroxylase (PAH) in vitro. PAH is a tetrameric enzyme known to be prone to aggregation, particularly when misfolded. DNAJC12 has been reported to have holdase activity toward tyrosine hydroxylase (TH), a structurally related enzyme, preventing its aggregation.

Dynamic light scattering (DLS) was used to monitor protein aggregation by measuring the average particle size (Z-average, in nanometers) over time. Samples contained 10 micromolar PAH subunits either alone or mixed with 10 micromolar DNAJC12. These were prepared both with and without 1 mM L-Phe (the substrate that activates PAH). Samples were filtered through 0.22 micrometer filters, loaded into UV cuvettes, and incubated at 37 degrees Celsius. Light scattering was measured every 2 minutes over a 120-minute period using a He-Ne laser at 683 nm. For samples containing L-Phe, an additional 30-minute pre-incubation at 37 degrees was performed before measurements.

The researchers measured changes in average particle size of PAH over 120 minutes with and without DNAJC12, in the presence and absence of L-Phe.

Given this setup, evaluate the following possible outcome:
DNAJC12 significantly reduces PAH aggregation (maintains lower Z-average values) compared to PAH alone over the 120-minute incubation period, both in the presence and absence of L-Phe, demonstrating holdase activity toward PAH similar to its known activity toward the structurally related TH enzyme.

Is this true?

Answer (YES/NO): YES